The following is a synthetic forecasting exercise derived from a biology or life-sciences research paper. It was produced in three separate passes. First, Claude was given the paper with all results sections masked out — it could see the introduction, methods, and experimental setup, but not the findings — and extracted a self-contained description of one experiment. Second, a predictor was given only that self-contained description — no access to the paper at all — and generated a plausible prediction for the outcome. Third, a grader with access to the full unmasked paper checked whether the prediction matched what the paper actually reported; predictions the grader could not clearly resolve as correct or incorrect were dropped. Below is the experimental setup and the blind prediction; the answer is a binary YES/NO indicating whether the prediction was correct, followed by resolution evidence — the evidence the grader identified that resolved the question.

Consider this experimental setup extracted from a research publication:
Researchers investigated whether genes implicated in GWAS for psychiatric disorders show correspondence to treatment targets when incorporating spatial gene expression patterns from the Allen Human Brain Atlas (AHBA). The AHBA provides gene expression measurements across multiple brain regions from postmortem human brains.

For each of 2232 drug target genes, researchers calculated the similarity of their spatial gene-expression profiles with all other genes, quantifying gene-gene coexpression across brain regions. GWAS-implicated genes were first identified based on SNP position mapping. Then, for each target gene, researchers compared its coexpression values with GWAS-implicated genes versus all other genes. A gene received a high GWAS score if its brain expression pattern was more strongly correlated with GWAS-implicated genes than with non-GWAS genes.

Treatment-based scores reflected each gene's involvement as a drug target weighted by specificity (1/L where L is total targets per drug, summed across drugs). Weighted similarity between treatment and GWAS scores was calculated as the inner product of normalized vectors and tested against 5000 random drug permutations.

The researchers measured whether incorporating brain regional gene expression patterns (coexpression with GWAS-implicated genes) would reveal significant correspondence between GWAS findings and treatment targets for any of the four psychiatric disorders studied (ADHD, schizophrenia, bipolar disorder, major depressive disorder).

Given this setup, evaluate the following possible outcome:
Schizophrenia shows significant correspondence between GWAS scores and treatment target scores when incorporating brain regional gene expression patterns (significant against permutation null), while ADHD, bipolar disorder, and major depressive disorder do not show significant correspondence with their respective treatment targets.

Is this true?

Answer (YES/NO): NO